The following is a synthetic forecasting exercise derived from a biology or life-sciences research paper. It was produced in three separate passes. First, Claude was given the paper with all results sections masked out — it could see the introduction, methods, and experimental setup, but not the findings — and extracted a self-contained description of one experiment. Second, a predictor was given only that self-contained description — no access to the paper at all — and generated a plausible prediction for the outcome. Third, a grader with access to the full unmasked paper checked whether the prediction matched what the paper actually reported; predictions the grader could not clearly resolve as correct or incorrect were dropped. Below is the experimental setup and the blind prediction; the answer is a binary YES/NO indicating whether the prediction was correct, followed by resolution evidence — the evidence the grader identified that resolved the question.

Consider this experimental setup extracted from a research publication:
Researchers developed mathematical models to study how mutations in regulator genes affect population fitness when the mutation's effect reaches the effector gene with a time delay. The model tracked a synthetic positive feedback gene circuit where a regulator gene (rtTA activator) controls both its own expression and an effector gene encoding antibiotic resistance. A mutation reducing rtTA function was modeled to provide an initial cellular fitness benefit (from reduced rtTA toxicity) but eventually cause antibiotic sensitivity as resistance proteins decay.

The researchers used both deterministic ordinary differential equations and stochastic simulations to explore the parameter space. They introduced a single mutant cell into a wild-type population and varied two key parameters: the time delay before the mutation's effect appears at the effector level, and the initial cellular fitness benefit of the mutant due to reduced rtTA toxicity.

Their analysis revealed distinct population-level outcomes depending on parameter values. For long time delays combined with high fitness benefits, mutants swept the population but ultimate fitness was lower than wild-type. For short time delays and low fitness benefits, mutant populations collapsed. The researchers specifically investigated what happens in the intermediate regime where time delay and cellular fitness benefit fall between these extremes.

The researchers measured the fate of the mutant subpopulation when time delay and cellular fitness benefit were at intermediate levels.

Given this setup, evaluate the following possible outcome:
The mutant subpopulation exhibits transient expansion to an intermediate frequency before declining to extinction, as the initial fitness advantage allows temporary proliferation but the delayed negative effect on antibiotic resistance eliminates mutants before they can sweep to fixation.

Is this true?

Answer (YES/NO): NO